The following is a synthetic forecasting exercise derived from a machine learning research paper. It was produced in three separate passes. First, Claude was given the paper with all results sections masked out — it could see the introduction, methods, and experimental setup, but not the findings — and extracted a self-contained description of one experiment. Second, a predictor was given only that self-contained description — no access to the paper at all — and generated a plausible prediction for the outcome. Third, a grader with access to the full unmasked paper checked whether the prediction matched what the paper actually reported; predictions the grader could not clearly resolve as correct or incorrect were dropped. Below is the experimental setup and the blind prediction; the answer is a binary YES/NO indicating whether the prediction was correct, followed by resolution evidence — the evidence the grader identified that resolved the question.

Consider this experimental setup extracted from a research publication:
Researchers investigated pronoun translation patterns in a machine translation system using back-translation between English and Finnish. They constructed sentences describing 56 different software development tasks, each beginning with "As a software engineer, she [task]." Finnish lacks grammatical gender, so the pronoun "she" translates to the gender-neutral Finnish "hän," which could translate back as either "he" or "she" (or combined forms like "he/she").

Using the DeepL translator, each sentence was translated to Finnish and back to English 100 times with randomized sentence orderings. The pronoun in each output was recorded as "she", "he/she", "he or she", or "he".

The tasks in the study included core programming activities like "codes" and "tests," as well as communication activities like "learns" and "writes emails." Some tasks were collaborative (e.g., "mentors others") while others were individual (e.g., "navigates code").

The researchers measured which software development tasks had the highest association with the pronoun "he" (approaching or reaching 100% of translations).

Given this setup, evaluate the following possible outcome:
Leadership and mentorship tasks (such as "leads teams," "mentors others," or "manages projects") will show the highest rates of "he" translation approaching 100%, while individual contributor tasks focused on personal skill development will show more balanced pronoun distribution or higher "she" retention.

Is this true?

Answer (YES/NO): NO